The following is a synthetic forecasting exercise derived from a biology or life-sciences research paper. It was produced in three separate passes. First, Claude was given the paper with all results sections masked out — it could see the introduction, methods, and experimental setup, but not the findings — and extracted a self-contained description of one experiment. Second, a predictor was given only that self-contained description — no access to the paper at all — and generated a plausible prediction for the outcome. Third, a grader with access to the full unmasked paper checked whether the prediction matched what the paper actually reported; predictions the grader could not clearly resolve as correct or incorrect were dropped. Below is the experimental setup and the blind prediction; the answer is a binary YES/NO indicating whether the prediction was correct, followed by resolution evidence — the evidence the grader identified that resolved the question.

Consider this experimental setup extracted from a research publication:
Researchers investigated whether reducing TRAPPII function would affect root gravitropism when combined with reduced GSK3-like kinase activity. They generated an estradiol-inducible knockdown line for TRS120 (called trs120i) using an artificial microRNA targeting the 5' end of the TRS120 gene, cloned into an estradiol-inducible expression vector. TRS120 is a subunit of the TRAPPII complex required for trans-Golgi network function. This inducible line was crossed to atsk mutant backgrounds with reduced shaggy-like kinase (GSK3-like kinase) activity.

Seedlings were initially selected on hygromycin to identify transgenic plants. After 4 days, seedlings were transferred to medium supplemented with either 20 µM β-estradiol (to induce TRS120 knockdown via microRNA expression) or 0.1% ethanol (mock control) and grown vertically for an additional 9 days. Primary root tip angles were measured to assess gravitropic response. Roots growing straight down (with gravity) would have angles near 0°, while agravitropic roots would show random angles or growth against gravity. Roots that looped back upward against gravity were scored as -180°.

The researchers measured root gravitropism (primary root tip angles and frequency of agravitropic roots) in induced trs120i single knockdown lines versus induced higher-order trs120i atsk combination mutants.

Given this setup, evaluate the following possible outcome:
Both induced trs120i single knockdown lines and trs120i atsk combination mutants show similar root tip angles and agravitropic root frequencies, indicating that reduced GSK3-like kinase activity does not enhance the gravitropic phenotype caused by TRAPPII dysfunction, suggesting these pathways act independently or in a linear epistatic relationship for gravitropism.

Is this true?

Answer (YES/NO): NO